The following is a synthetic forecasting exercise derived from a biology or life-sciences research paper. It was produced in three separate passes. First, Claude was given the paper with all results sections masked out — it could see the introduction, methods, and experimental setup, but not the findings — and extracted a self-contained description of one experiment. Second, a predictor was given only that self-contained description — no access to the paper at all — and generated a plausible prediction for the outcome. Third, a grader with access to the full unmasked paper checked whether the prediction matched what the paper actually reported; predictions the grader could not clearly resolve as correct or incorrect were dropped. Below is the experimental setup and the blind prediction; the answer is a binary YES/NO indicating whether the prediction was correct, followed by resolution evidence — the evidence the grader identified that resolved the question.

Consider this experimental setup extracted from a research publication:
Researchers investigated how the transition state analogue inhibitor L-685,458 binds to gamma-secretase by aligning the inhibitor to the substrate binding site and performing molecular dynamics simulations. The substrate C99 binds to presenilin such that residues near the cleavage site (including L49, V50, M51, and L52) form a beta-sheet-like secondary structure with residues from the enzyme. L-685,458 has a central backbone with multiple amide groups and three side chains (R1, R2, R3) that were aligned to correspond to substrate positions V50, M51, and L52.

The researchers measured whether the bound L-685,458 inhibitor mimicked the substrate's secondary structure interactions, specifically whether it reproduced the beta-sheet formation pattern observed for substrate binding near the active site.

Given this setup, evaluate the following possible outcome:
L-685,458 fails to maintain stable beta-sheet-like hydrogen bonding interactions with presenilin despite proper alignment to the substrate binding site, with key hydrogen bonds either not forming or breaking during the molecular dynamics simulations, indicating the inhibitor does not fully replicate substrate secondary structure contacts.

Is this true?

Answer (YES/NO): NO